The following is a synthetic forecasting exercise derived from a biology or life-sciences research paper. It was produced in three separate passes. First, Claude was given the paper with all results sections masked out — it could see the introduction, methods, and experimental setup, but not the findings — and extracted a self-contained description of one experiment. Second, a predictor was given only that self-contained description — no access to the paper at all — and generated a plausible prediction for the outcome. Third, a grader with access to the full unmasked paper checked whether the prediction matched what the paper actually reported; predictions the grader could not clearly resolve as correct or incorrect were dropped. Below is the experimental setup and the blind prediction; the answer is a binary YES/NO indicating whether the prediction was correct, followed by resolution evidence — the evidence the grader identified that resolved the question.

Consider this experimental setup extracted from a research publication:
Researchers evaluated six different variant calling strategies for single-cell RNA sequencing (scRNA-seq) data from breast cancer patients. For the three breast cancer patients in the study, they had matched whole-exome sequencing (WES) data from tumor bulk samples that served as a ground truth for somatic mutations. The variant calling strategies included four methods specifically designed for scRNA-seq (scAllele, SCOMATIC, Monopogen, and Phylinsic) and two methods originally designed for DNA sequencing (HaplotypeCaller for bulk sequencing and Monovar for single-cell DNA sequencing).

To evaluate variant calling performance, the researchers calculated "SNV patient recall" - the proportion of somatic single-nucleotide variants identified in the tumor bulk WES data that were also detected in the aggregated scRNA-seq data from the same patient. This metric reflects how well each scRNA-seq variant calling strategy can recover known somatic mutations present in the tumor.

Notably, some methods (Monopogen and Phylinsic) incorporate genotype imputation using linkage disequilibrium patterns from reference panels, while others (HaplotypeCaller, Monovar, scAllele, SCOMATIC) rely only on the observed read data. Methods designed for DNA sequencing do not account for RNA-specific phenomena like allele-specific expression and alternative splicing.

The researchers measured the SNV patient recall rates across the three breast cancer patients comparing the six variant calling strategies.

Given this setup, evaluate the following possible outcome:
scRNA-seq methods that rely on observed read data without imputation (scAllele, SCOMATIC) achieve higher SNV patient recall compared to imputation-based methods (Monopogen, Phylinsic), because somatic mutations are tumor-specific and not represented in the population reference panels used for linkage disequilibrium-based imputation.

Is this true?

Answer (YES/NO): NO